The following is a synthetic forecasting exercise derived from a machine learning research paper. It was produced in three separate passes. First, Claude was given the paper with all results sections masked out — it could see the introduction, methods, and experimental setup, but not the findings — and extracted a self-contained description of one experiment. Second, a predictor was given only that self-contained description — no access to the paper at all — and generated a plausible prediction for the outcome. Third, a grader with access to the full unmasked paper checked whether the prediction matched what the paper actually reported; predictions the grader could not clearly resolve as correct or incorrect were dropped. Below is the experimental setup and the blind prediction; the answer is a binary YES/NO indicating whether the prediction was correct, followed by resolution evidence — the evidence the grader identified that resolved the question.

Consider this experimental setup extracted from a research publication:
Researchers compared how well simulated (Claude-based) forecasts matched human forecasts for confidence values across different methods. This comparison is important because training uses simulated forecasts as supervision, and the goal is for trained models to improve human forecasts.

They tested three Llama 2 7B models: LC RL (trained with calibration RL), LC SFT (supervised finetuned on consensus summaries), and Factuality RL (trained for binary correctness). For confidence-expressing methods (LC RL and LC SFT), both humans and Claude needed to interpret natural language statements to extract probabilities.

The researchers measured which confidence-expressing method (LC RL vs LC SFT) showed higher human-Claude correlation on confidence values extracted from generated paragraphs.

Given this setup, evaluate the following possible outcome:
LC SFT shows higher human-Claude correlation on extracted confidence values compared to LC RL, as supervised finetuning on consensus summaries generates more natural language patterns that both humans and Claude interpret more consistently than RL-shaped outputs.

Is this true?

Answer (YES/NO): NO